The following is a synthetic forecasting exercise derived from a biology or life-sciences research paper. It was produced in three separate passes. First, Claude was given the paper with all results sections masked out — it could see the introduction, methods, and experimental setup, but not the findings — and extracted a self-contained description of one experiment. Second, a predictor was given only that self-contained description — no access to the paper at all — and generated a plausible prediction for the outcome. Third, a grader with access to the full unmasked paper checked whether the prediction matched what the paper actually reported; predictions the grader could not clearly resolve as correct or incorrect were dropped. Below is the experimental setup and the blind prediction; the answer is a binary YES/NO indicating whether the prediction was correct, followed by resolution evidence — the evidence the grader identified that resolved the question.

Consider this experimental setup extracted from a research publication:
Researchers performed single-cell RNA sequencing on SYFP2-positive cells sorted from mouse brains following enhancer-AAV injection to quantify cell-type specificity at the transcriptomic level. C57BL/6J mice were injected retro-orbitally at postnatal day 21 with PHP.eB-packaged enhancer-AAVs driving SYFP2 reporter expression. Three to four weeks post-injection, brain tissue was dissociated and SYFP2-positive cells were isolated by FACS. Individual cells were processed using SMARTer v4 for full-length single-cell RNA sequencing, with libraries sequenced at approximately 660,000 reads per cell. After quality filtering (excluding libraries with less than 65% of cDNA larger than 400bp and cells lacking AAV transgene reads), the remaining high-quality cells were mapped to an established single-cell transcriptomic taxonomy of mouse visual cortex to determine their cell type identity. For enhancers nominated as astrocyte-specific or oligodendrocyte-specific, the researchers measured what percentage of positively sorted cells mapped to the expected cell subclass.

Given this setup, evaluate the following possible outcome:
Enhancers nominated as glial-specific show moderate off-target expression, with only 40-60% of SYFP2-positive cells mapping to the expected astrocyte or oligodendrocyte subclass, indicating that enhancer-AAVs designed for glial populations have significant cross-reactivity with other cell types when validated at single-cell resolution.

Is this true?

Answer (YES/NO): NO